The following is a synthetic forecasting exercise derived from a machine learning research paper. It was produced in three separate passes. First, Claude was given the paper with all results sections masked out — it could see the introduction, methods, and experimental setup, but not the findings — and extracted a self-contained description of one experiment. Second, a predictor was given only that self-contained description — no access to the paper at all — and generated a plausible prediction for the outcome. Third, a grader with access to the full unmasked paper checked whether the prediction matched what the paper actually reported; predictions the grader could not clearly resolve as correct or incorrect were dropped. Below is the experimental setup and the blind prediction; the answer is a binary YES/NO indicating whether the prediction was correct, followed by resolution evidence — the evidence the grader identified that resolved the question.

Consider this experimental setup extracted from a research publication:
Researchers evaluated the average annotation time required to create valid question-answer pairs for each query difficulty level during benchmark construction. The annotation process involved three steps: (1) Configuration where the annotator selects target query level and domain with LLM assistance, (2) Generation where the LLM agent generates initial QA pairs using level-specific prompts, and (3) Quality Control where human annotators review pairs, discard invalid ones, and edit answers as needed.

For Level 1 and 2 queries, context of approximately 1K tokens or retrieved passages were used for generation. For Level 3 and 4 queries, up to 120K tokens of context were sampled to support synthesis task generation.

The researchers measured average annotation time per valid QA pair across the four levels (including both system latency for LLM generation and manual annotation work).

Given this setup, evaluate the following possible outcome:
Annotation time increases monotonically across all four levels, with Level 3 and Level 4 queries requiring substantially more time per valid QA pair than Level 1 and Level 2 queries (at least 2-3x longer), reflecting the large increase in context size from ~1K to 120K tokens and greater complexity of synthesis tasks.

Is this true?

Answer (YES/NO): YES